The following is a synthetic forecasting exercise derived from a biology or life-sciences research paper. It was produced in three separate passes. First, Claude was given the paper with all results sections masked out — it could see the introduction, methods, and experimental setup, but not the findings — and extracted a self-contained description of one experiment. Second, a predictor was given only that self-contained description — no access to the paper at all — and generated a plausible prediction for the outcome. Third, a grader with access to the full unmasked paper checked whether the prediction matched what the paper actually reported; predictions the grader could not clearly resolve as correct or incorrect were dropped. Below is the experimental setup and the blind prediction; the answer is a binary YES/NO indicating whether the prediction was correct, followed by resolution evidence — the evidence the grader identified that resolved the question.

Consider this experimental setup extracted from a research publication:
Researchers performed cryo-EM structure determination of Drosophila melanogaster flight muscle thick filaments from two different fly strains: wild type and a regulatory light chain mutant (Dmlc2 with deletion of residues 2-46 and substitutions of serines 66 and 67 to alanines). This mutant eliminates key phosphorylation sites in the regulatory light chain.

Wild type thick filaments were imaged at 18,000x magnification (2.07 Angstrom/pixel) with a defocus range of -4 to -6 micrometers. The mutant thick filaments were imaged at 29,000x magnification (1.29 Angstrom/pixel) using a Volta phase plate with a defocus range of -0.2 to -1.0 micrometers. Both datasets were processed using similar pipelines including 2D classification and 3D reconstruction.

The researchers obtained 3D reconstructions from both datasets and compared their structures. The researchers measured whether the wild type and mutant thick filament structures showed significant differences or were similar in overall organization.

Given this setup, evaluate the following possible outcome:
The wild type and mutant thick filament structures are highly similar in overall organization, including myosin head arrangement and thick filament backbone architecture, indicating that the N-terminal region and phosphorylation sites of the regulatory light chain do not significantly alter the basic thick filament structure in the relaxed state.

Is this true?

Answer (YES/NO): YES